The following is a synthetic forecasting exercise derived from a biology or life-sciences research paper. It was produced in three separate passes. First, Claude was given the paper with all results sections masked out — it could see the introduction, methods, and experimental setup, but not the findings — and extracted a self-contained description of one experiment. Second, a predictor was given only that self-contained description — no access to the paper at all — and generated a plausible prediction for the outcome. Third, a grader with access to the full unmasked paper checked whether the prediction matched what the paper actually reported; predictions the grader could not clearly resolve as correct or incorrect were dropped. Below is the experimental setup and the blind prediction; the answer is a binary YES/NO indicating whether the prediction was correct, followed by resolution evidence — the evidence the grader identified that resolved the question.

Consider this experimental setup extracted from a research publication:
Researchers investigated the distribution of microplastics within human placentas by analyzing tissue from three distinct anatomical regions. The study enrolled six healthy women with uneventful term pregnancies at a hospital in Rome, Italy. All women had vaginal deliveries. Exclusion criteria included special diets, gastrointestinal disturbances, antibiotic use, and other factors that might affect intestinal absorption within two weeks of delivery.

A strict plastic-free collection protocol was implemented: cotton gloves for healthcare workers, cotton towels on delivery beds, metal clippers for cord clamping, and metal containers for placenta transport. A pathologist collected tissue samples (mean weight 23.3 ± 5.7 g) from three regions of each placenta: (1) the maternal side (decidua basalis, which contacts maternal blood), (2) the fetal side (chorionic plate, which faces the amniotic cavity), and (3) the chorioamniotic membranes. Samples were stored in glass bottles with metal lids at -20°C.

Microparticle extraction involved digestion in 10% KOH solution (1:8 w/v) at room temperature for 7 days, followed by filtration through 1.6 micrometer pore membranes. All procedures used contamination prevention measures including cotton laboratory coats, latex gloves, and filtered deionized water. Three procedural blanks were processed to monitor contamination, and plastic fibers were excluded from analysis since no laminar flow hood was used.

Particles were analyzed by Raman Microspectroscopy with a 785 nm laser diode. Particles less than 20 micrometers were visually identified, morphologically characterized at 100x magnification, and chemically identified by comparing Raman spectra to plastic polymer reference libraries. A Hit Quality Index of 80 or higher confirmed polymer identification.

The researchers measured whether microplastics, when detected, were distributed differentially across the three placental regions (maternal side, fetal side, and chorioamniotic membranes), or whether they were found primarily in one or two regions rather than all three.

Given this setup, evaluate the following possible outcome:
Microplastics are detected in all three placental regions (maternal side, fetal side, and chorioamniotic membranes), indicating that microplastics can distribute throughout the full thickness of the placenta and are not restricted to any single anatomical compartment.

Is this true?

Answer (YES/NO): YES